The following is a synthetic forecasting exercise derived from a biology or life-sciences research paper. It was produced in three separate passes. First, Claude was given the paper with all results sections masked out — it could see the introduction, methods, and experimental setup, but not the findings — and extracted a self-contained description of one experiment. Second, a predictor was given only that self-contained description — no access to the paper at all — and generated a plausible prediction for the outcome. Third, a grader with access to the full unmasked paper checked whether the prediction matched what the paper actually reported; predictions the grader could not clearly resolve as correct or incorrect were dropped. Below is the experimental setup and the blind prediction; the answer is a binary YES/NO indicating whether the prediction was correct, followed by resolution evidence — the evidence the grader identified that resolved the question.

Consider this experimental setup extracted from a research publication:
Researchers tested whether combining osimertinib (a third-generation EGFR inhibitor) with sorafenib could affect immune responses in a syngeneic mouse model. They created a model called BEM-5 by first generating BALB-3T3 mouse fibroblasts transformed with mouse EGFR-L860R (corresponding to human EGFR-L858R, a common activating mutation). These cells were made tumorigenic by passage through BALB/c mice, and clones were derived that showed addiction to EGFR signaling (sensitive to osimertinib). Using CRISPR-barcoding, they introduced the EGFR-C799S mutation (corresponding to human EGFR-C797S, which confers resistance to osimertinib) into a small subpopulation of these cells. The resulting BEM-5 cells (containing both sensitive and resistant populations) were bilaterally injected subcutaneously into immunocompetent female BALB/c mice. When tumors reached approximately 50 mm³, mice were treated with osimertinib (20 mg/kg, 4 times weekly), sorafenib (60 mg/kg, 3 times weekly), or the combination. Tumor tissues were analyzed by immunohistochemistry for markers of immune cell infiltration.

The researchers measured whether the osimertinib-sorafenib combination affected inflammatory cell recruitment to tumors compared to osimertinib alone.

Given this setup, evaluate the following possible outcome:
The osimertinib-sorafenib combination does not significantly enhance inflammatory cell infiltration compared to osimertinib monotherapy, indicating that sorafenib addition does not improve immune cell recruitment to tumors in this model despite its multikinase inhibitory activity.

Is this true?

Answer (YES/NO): YES